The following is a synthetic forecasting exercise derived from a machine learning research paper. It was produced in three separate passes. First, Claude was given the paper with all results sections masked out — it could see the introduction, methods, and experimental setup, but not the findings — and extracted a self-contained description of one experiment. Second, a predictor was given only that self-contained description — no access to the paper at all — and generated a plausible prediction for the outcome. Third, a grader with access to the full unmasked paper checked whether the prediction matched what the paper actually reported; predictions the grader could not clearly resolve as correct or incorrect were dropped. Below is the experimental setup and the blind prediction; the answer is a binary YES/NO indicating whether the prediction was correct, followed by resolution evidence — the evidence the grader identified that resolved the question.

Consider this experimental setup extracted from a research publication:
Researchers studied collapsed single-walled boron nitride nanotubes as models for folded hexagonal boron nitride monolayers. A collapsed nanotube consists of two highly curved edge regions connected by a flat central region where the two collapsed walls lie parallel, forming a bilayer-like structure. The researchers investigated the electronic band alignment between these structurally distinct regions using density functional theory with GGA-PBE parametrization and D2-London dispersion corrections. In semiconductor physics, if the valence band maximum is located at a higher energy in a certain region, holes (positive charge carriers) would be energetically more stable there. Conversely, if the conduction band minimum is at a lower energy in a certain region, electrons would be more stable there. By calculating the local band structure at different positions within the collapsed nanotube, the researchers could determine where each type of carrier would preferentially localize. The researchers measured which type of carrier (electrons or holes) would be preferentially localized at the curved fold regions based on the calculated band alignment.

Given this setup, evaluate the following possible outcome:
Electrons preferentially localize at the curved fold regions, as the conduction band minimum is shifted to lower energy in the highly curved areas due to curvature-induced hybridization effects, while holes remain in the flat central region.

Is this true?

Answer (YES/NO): NO